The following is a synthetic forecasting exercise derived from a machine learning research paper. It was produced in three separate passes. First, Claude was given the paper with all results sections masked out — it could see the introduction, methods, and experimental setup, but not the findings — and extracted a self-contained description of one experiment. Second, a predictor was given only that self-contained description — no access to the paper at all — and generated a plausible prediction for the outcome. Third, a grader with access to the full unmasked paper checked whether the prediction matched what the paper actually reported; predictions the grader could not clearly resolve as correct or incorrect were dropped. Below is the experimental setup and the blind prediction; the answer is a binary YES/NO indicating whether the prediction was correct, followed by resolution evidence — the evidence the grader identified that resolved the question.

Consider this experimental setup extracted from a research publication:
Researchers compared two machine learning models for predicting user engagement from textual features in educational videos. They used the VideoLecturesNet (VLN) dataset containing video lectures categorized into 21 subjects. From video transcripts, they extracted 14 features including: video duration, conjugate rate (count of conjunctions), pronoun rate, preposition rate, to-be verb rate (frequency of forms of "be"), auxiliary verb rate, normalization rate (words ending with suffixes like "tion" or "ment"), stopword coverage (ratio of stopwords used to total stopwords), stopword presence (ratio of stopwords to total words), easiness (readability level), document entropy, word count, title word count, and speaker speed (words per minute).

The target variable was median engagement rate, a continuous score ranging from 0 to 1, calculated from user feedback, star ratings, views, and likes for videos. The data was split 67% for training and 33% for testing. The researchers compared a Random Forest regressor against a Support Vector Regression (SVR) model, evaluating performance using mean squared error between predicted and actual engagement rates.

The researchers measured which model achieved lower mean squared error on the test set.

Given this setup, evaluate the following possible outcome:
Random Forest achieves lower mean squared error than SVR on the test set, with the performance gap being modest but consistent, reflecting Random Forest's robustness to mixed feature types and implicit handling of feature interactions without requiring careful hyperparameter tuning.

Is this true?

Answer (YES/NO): NO